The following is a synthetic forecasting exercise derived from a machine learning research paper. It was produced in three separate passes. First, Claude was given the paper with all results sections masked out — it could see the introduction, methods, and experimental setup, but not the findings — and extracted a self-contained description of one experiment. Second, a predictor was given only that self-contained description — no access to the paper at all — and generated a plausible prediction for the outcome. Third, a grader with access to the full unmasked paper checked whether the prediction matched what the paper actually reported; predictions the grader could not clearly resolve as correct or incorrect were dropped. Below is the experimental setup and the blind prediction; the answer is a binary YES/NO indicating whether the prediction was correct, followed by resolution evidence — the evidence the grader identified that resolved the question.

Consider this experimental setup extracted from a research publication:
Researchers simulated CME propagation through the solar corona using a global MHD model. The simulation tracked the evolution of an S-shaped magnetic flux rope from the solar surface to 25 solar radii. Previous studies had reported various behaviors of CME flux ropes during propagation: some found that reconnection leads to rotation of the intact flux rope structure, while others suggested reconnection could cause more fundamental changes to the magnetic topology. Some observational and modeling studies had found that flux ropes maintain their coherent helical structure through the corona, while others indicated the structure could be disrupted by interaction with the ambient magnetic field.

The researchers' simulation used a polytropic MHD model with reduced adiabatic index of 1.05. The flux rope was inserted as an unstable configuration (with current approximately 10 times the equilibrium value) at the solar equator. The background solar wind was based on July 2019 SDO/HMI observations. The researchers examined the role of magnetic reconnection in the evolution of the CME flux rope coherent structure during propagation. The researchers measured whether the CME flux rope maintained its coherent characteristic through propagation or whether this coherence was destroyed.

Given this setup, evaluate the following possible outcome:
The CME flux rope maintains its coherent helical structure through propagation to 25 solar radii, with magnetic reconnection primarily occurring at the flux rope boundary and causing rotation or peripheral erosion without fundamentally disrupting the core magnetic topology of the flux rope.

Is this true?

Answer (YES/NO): NO